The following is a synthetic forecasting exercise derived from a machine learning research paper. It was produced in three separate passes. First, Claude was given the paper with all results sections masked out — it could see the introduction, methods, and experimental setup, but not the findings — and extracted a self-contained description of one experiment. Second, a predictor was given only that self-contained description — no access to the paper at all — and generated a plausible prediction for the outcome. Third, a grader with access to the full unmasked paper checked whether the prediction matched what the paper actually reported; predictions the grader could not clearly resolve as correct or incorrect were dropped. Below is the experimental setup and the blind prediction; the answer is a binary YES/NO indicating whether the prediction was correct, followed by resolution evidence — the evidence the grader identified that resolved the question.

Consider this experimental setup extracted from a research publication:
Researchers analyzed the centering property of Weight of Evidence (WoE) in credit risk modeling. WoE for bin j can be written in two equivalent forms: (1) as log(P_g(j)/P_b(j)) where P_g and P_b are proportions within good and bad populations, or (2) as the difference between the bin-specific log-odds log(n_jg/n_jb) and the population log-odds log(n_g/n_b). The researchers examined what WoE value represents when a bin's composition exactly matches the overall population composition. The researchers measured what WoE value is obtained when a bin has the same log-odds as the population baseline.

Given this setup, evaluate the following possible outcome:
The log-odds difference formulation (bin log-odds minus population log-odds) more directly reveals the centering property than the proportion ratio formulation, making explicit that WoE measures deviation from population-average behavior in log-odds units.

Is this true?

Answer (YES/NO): YES